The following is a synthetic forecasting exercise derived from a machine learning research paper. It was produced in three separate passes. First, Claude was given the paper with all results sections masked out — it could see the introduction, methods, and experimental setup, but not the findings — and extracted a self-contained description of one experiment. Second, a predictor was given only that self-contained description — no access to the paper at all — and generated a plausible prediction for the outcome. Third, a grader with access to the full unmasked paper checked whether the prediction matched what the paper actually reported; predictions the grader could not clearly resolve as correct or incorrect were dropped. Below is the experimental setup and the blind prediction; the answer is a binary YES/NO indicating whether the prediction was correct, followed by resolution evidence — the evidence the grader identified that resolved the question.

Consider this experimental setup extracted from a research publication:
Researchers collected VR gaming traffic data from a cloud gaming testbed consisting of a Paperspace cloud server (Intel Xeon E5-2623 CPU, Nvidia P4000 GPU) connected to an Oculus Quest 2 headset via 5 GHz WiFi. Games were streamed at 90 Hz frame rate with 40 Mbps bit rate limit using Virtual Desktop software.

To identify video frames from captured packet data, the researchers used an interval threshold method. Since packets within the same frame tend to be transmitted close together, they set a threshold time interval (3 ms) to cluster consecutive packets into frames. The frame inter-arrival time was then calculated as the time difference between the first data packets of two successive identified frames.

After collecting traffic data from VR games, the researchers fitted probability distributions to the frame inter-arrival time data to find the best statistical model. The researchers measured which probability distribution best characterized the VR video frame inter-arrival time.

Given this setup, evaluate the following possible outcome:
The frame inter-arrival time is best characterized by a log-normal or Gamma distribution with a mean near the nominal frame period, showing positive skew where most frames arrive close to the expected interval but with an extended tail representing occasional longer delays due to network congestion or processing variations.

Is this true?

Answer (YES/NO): NO